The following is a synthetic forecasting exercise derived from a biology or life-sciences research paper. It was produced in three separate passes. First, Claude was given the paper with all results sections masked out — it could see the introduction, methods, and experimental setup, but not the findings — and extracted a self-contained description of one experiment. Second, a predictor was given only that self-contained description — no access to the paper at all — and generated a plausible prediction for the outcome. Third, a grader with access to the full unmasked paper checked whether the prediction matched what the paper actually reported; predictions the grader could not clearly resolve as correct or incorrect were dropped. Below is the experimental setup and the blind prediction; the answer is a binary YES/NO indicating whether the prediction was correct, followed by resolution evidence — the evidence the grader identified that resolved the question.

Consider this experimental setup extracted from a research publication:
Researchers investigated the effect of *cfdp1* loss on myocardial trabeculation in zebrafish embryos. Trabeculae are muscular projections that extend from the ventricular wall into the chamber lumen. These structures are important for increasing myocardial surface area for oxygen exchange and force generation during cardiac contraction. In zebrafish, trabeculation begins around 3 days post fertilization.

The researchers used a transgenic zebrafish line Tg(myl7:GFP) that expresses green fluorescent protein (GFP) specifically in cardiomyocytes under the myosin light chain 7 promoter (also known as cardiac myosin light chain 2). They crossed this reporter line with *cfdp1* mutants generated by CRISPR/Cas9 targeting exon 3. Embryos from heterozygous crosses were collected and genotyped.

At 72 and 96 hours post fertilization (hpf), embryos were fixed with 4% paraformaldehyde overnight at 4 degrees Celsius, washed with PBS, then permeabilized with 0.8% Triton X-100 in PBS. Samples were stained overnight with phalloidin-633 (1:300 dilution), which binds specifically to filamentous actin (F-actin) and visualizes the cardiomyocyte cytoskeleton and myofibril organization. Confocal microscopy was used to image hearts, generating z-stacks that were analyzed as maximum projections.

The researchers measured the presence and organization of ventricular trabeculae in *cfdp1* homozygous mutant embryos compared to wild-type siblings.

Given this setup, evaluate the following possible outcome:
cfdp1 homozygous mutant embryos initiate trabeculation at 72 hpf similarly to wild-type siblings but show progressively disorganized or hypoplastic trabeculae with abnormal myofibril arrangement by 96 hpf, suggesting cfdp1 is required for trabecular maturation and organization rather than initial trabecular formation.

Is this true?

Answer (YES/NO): NO